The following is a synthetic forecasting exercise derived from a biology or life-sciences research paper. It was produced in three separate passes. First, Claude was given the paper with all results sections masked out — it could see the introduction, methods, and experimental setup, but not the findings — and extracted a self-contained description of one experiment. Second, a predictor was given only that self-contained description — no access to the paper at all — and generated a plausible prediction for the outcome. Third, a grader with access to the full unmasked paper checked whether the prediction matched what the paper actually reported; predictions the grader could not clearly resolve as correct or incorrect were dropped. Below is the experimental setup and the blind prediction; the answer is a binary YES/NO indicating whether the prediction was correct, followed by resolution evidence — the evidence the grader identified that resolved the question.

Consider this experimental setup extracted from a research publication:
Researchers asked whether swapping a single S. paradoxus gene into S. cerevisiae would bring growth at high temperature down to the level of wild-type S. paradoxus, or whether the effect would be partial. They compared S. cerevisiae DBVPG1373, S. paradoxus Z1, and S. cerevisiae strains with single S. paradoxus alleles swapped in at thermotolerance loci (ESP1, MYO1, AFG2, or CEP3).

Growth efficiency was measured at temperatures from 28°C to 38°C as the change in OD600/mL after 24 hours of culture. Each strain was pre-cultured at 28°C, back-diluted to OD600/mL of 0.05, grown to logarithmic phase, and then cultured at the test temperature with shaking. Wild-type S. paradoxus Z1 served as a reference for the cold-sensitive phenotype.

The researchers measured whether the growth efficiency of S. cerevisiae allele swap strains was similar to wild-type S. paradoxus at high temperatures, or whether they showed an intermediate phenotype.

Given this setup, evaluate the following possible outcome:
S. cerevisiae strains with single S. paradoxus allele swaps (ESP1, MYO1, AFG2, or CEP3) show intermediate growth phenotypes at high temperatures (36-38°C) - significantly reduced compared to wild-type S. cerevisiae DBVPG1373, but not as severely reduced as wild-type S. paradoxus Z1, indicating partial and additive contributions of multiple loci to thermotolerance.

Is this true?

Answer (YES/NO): NO